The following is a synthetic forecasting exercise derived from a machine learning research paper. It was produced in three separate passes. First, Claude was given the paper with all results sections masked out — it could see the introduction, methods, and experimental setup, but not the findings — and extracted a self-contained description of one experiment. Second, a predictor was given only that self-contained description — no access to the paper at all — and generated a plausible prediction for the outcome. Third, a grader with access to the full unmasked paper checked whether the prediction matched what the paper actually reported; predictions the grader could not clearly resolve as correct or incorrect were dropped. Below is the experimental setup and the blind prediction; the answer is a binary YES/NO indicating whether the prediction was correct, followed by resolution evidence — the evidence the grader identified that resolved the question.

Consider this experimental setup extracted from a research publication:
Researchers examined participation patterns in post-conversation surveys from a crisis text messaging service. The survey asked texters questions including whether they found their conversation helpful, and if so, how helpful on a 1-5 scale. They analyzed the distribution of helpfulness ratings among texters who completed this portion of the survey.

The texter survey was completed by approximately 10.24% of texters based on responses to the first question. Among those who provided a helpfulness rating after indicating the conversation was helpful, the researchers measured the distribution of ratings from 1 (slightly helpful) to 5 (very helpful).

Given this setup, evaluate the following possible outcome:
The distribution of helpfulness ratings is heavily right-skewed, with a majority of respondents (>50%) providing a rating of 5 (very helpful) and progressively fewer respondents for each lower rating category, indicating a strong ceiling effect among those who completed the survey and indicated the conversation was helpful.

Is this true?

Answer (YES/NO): NO